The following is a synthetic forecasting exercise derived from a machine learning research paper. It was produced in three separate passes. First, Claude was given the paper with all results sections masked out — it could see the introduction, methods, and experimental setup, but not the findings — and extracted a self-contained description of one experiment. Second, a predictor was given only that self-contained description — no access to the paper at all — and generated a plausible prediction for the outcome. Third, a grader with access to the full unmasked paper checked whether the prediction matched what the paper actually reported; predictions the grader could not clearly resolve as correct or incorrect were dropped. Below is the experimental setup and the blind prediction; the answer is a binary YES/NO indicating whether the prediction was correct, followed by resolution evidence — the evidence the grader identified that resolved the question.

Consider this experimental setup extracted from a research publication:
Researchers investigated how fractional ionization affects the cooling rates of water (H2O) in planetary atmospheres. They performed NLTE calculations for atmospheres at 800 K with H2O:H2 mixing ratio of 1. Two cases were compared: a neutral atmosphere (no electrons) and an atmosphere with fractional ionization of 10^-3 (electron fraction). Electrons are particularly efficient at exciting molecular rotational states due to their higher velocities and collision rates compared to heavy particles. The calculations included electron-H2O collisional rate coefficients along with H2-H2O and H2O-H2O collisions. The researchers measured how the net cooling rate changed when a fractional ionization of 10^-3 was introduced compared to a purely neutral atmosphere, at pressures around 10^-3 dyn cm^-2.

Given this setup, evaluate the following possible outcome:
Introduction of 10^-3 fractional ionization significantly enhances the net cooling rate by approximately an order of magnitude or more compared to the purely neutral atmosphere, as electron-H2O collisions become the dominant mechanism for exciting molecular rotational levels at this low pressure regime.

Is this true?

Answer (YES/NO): NO